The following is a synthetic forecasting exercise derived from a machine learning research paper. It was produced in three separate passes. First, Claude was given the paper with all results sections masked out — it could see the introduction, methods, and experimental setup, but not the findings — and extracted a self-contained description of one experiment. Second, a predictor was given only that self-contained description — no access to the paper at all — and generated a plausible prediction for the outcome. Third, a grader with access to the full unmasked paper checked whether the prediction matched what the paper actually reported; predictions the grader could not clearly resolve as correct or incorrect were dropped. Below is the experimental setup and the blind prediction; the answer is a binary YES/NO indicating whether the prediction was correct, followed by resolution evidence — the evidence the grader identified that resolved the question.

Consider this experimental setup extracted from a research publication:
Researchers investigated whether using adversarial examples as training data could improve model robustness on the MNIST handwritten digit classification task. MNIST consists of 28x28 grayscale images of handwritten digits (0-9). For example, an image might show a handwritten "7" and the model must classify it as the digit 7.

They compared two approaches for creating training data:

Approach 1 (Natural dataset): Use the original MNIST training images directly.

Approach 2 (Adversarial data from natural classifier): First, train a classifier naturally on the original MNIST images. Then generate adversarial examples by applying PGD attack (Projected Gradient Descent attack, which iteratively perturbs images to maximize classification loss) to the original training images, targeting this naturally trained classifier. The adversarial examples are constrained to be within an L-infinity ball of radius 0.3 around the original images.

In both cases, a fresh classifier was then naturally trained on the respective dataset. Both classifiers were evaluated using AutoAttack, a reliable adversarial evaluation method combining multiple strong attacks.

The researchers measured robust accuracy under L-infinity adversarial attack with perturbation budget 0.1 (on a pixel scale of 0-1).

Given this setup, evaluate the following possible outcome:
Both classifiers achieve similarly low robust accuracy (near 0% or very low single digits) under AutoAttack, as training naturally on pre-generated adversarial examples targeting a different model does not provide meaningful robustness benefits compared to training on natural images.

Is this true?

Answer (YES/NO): NO